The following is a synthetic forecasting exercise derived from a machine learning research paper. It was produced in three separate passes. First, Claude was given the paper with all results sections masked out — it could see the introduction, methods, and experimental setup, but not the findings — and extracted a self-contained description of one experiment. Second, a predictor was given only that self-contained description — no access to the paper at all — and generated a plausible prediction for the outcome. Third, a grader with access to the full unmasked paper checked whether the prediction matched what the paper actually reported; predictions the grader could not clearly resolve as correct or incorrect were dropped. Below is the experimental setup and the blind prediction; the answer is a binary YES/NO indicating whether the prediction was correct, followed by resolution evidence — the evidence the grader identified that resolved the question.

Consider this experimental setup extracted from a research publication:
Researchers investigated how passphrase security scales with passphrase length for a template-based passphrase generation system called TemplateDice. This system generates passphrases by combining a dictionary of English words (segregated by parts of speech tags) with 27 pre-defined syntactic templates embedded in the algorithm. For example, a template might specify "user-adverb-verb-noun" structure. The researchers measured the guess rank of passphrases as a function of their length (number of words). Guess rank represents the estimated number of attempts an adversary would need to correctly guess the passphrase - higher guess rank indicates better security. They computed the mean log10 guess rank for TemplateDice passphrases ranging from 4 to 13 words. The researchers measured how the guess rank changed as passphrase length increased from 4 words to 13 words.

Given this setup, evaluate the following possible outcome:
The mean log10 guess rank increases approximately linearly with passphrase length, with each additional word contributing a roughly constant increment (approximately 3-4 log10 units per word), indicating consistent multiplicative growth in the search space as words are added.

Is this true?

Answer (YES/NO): NO